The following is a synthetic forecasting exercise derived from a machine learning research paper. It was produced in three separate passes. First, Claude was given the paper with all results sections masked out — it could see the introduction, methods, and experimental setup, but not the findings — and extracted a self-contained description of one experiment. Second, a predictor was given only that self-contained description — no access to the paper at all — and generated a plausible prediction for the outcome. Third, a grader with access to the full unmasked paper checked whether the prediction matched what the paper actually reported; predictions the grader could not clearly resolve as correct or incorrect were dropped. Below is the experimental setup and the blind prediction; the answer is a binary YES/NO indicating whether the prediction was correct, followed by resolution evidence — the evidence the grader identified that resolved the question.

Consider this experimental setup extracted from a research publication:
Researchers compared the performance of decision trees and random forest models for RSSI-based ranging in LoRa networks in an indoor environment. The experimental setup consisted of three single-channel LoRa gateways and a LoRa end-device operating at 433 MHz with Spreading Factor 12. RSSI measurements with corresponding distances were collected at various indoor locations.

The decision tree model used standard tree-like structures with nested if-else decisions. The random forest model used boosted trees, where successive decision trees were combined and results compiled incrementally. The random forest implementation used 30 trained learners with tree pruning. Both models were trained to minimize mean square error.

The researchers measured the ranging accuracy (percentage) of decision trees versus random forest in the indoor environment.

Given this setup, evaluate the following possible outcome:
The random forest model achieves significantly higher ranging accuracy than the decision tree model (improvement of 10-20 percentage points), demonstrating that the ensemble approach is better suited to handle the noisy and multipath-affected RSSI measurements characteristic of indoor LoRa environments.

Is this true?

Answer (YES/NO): NO